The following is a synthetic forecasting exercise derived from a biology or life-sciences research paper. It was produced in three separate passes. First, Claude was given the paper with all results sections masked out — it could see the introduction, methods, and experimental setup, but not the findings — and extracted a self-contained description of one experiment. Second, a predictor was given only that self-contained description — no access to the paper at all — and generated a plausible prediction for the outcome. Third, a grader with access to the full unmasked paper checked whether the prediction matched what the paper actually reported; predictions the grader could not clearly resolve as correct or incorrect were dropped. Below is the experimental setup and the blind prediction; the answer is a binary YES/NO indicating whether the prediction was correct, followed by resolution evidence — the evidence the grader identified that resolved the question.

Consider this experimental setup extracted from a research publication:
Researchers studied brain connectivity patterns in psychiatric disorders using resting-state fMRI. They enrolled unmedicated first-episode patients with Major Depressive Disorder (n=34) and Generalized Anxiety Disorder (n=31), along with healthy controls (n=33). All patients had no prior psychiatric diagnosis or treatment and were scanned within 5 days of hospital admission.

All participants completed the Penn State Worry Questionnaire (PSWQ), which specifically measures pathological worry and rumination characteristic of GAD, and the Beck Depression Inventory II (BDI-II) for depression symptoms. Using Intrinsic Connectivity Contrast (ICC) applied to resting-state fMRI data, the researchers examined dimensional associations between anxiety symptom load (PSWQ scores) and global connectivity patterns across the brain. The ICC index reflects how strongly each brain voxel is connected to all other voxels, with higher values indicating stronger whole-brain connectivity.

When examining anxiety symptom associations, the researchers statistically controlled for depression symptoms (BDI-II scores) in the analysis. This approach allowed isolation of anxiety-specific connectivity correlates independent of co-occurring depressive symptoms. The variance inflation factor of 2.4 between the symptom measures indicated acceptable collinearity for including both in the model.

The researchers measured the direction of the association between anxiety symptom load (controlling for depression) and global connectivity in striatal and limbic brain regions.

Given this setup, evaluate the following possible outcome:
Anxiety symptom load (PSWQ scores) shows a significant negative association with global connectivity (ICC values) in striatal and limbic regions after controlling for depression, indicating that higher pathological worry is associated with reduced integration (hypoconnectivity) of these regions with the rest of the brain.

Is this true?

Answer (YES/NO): NO